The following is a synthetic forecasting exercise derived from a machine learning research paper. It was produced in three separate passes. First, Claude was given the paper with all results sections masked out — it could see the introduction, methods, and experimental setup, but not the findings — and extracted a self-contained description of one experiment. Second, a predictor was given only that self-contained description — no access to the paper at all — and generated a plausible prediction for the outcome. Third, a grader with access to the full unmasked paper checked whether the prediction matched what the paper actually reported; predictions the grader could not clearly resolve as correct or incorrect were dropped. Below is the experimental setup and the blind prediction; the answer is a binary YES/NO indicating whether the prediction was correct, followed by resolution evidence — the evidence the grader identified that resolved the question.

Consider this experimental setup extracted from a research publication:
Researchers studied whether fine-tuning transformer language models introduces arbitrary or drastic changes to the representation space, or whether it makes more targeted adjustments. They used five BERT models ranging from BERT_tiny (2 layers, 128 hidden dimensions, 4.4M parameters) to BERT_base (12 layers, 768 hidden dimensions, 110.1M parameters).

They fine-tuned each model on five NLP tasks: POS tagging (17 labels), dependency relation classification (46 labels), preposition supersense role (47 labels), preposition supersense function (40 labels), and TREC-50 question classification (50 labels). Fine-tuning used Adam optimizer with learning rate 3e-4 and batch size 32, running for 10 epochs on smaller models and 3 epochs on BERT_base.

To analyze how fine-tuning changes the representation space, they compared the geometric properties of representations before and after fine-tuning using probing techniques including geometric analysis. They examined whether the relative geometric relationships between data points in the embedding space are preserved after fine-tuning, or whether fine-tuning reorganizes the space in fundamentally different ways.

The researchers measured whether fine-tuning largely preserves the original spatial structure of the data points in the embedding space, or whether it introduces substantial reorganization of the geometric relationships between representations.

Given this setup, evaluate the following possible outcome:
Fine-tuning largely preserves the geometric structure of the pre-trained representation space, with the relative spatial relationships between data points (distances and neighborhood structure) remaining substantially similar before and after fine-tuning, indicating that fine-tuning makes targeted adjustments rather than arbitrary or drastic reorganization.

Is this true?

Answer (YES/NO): YES